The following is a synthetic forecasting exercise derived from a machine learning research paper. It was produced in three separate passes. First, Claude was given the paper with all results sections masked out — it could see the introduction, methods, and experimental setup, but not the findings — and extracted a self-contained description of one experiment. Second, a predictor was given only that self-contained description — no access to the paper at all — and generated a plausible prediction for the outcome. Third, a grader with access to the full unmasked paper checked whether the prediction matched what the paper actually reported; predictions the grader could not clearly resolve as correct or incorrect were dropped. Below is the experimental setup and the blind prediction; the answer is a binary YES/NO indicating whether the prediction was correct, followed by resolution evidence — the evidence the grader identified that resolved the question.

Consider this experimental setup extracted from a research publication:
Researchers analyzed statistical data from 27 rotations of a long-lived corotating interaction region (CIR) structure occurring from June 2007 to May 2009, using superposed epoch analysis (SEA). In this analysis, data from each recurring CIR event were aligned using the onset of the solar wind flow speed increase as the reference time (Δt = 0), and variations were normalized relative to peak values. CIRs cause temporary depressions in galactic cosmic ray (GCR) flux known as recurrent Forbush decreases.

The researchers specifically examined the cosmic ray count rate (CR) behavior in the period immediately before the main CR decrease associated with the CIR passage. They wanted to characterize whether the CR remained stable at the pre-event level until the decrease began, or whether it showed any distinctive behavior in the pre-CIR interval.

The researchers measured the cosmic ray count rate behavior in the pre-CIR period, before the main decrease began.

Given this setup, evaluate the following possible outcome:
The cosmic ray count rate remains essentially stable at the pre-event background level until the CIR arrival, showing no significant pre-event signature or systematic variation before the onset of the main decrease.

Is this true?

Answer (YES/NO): NO